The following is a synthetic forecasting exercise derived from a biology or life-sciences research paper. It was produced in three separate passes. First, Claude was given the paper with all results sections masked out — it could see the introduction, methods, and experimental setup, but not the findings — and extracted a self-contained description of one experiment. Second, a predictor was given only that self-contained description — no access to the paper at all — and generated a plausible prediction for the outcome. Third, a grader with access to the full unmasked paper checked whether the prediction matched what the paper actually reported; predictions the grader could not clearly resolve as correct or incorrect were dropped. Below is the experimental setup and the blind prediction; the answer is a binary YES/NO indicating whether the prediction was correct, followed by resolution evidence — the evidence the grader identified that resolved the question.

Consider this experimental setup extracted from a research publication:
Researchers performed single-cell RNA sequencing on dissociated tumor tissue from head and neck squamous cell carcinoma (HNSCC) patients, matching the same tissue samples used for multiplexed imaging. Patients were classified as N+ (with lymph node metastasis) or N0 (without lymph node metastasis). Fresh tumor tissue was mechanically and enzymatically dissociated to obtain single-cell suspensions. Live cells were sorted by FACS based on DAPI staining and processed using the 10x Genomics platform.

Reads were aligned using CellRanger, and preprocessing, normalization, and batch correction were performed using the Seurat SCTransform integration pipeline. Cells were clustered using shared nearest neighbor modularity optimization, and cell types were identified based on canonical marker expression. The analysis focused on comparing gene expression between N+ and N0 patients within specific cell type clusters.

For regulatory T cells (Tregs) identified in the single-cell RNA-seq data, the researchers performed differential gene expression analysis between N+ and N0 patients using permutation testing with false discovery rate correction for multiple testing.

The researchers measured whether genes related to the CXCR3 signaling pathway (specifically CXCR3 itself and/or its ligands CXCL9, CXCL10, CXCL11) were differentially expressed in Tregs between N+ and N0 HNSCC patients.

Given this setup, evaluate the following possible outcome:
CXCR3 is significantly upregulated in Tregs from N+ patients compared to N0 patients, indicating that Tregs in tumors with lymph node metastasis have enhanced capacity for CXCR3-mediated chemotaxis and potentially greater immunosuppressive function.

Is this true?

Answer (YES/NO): YES